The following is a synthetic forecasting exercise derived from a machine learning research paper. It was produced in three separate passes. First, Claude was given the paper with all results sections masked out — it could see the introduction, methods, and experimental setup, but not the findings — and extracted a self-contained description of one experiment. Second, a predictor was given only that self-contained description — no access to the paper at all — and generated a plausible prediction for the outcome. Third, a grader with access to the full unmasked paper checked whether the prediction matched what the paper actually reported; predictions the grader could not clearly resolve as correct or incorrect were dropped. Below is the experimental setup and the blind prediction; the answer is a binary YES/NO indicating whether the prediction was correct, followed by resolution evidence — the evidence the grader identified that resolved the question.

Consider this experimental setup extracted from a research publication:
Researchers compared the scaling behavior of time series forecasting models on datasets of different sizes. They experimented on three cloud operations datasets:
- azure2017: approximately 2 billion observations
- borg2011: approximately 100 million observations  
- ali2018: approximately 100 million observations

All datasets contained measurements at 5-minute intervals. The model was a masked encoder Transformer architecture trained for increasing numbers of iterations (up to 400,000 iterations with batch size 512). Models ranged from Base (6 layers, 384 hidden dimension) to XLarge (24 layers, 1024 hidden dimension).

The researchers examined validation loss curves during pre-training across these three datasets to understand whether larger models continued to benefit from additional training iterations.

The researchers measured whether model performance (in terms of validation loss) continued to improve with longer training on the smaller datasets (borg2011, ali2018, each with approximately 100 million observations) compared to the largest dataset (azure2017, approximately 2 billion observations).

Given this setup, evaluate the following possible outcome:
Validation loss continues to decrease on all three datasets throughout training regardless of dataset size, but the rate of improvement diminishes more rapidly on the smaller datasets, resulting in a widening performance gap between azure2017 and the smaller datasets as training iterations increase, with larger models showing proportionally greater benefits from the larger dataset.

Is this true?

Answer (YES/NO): NO